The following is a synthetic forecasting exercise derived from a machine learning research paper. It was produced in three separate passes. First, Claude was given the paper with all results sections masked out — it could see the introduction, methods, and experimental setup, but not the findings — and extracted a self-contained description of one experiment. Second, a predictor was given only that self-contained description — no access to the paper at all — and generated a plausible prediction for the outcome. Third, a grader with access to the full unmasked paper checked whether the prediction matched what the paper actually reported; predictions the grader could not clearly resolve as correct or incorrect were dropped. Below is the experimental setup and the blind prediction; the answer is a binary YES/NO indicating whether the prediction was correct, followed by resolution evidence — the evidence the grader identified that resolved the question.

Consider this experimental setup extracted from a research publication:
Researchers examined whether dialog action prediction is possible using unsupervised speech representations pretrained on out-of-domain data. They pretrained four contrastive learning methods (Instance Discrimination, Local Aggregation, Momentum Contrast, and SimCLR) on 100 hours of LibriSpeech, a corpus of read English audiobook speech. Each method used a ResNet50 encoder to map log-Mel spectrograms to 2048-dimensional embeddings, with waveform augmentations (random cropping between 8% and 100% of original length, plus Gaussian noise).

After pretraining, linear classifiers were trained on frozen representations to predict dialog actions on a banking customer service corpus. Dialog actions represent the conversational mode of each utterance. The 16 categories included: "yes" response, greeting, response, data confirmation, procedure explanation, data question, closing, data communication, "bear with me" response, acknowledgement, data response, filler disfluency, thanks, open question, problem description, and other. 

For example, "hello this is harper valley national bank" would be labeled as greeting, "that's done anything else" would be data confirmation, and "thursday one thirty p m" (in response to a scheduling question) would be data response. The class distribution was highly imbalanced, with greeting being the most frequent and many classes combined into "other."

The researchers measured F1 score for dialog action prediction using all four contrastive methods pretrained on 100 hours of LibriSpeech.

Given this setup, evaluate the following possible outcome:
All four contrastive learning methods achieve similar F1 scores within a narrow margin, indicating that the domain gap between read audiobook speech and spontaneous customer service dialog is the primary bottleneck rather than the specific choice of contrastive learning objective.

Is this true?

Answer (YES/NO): NO